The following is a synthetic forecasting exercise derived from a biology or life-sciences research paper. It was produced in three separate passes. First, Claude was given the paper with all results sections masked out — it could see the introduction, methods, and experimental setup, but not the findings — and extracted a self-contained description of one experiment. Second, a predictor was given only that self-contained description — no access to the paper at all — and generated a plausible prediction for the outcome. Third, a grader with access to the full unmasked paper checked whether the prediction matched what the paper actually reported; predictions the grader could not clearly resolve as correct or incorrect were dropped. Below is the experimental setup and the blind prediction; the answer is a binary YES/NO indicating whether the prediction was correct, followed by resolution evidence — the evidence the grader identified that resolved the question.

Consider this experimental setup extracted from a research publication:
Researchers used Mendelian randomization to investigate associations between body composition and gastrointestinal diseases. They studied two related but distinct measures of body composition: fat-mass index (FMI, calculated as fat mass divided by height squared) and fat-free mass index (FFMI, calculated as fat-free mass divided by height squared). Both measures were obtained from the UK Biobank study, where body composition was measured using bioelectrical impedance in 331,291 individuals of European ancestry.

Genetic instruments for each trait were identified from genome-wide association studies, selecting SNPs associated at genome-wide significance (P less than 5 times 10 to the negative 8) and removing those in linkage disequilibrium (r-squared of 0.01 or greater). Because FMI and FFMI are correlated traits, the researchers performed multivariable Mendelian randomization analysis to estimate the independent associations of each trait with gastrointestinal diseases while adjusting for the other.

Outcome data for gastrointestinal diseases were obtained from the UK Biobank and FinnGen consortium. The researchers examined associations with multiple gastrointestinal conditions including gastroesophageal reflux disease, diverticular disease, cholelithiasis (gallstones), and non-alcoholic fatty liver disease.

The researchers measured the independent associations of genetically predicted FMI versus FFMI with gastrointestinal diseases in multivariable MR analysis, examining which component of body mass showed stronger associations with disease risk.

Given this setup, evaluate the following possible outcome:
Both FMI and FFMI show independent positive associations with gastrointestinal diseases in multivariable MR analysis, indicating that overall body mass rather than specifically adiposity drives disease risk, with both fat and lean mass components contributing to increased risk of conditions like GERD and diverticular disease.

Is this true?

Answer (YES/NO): NO